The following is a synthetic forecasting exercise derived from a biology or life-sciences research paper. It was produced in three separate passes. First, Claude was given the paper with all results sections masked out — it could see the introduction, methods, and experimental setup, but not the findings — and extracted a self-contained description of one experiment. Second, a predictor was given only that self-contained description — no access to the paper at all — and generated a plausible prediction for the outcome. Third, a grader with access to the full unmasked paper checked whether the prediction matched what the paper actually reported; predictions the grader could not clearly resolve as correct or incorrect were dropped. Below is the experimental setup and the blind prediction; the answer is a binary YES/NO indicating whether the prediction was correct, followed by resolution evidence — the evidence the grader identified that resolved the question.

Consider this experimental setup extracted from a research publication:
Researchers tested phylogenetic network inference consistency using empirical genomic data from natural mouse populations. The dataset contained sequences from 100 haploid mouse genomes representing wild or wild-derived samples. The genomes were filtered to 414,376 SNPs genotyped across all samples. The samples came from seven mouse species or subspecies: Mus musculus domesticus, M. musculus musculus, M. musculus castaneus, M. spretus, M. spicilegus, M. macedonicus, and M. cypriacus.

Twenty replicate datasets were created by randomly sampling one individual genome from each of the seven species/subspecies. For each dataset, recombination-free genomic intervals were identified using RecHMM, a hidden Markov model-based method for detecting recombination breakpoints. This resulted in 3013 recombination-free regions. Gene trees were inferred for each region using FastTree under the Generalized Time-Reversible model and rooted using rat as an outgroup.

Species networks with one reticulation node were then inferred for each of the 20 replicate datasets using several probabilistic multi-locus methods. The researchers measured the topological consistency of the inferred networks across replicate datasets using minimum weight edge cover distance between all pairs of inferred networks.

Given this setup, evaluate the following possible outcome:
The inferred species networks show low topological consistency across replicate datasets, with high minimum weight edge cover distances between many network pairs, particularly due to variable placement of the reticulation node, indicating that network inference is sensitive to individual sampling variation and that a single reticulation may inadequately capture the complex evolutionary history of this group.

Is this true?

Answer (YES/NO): YES